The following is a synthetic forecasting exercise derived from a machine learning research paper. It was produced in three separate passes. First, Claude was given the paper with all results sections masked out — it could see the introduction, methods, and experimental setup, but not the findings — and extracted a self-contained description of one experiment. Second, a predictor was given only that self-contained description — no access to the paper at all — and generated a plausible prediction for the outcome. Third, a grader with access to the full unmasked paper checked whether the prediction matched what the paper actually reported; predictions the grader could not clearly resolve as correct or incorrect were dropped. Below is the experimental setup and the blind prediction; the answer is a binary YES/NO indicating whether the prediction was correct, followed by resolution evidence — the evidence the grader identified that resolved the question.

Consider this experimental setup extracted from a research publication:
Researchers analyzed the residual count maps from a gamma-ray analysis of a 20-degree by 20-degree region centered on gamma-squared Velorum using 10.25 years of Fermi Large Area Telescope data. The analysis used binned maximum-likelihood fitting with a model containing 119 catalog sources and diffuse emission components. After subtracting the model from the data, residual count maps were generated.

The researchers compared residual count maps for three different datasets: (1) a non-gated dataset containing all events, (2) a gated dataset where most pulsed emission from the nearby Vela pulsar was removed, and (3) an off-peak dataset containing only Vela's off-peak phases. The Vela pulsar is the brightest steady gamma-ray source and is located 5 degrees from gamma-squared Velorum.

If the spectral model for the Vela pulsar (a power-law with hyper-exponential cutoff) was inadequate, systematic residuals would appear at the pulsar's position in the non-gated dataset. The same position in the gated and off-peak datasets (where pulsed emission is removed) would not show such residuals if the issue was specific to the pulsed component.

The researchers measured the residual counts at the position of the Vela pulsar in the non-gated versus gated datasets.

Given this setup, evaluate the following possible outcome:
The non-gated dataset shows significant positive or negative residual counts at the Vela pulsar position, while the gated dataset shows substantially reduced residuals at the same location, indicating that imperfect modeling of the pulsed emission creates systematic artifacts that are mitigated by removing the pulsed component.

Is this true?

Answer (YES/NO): YES